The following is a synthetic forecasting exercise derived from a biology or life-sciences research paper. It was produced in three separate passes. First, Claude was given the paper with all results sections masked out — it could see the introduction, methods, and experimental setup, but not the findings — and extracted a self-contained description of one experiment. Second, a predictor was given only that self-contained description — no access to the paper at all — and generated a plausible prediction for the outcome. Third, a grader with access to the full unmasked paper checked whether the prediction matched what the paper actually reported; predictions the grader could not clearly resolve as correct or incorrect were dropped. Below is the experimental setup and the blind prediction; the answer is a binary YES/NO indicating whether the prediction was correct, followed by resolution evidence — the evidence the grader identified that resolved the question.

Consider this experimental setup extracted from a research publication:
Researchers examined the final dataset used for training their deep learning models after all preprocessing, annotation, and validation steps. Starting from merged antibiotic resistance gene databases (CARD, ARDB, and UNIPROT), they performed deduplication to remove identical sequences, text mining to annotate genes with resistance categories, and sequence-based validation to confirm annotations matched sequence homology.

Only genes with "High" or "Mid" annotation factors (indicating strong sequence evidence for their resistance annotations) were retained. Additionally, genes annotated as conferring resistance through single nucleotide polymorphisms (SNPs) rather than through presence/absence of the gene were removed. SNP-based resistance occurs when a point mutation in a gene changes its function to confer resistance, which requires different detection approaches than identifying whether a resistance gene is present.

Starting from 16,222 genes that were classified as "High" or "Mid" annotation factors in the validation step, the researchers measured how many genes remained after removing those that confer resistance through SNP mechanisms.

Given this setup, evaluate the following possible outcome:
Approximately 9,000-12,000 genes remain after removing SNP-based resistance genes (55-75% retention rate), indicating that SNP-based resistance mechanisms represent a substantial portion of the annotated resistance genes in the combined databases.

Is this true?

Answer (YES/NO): NO